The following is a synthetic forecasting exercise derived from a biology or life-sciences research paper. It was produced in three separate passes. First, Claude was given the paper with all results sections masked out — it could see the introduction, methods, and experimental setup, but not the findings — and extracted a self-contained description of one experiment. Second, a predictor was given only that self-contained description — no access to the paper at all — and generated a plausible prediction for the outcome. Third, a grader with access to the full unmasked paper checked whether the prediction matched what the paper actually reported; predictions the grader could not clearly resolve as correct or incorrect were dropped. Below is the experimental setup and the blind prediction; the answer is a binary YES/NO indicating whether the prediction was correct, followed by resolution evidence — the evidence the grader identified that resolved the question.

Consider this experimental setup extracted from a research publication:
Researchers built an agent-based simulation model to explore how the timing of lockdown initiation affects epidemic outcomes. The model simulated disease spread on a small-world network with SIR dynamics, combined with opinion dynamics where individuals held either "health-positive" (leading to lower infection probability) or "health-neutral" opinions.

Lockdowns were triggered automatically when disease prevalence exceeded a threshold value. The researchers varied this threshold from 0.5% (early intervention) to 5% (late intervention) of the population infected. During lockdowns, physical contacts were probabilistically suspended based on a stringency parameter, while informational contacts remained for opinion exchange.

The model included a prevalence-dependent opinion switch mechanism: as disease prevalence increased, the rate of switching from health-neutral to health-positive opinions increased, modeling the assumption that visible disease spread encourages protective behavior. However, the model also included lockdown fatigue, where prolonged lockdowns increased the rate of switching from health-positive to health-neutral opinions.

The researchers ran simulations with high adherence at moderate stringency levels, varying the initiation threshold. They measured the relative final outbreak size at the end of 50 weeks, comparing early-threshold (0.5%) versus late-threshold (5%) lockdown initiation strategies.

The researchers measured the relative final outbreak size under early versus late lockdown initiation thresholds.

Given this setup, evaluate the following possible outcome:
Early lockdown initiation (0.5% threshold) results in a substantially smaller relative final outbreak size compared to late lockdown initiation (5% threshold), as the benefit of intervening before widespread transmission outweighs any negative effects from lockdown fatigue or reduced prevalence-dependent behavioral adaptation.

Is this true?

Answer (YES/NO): YES